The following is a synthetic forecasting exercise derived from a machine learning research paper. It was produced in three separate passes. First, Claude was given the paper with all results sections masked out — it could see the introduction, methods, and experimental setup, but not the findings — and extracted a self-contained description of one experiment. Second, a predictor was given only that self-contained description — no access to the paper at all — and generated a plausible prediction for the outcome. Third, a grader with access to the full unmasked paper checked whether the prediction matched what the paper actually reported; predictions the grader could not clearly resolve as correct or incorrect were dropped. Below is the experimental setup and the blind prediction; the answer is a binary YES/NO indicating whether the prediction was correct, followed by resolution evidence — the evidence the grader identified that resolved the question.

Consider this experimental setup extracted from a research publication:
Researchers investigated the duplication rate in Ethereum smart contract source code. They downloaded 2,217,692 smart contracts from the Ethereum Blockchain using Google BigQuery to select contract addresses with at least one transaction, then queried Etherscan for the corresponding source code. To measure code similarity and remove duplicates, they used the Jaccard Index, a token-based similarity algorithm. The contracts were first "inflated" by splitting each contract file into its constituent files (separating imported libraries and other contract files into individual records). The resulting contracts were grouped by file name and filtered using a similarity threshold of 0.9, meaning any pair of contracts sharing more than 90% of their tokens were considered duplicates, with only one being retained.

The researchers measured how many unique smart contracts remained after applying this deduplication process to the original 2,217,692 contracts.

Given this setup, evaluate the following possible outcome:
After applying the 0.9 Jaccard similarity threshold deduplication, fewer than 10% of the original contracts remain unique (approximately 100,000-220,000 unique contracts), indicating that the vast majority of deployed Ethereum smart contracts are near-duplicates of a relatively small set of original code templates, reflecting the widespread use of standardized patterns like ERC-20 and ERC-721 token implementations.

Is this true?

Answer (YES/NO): YES